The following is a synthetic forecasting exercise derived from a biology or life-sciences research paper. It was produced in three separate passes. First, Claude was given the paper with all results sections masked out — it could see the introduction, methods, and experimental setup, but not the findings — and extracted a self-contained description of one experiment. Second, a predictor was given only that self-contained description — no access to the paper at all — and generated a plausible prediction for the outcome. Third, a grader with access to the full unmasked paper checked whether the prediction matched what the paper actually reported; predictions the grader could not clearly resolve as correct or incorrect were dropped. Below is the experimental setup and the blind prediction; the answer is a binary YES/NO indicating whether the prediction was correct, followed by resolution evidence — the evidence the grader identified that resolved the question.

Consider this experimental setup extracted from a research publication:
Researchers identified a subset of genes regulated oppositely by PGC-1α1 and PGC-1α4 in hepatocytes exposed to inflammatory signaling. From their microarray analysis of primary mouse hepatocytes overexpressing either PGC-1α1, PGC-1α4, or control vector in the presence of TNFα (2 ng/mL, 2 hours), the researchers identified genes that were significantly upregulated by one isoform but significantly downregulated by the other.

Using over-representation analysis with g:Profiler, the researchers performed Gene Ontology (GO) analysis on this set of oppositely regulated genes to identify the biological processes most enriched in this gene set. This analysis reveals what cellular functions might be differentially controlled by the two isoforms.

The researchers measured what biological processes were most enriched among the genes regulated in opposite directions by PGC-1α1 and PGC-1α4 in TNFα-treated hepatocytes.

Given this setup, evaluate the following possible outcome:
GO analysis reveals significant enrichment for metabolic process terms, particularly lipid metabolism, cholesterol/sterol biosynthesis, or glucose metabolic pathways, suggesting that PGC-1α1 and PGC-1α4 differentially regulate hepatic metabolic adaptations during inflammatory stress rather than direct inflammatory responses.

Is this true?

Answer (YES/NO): NO